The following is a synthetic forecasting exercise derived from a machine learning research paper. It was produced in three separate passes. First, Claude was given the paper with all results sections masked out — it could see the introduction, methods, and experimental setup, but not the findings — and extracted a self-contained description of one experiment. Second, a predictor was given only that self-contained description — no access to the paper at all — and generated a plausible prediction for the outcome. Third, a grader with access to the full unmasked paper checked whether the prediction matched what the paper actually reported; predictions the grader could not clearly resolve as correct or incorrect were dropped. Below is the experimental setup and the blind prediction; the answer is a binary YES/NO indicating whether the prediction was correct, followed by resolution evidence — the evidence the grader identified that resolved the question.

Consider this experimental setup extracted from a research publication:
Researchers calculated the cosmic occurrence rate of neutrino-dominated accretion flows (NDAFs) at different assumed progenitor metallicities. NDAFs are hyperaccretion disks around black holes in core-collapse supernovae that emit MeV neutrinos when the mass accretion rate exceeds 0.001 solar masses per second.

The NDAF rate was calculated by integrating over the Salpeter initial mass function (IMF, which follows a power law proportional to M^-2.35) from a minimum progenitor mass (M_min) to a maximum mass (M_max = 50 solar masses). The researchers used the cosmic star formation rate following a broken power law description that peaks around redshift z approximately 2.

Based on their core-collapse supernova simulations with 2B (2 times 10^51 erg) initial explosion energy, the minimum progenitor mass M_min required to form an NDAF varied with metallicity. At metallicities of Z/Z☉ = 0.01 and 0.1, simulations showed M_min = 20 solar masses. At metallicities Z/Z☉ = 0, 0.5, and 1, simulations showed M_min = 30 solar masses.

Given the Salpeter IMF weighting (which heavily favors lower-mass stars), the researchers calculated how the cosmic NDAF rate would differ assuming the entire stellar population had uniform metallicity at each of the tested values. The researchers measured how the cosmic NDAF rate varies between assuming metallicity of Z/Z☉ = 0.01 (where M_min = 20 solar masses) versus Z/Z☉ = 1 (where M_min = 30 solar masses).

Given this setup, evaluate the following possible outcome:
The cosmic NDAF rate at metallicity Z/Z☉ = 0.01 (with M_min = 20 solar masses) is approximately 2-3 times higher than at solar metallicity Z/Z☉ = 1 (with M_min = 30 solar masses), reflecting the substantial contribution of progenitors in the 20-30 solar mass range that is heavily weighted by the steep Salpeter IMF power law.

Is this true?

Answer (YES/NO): YES